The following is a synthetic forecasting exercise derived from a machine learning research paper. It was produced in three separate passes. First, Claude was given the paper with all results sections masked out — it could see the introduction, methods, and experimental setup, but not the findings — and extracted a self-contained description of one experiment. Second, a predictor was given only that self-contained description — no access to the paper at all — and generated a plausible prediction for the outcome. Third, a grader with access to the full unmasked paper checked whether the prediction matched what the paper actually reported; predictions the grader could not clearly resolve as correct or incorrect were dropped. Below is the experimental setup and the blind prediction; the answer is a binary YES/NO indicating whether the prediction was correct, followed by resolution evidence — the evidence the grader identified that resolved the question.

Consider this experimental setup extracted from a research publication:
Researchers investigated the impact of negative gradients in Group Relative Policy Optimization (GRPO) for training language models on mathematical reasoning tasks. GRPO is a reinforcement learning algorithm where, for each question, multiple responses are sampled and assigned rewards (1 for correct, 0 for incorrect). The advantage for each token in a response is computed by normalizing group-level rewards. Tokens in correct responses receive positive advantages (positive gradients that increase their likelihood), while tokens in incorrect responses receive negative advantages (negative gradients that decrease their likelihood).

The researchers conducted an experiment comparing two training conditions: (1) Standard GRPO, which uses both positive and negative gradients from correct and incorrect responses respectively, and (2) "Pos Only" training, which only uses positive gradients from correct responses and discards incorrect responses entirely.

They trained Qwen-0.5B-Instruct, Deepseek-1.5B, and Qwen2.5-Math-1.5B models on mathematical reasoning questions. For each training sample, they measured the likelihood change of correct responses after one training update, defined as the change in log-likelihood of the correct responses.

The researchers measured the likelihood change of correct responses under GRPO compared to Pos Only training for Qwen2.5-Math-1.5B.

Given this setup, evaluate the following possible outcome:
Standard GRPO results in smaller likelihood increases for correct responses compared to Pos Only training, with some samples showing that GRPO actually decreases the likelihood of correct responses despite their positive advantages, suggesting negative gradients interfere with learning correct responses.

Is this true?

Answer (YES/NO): NO